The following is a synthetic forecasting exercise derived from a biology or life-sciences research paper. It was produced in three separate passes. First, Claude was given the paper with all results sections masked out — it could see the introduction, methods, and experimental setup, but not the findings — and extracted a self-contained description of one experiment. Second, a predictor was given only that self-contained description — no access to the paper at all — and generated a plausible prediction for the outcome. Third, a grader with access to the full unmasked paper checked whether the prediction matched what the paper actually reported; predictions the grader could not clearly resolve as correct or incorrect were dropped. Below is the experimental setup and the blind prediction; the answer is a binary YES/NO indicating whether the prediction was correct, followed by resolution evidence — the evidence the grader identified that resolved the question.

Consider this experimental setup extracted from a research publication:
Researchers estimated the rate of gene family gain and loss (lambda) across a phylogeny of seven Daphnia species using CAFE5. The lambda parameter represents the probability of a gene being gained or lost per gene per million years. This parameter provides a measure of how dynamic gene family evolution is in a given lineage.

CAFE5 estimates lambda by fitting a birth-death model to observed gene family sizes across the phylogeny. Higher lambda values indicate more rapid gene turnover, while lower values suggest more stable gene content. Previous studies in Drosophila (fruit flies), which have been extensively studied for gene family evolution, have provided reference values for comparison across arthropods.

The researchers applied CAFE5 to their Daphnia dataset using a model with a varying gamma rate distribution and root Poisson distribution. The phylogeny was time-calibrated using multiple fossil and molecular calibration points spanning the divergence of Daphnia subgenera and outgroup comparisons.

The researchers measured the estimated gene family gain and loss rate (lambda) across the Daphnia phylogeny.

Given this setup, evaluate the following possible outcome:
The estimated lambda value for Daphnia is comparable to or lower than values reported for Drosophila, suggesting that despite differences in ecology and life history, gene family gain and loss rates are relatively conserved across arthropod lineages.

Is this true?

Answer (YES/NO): YES